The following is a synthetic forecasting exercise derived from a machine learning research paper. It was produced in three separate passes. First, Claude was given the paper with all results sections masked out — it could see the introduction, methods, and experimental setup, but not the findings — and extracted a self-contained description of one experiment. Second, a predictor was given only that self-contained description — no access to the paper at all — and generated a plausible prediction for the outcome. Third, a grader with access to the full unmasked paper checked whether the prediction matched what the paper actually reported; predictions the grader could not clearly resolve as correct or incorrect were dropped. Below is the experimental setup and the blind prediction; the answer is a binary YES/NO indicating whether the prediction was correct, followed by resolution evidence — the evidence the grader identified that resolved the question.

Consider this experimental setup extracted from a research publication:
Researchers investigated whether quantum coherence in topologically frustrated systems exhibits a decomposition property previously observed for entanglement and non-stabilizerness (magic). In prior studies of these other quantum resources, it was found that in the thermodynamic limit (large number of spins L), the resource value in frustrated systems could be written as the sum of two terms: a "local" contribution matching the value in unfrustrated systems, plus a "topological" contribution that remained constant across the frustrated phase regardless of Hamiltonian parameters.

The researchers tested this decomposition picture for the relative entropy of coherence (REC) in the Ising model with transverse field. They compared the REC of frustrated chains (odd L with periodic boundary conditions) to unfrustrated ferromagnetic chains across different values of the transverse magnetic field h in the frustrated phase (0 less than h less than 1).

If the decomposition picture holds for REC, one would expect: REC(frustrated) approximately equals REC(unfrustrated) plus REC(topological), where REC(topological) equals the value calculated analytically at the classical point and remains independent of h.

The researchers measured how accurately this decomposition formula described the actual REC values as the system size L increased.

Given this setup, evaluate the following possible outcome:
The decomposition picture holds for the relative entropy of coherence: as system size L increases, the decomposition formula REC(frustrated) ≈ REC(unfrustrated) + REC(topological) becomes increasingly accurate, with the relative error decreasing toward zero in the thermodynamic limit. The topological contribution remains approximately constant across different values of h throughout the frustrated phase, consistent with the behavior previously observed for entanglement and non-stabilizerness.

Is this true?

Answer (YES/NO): YES